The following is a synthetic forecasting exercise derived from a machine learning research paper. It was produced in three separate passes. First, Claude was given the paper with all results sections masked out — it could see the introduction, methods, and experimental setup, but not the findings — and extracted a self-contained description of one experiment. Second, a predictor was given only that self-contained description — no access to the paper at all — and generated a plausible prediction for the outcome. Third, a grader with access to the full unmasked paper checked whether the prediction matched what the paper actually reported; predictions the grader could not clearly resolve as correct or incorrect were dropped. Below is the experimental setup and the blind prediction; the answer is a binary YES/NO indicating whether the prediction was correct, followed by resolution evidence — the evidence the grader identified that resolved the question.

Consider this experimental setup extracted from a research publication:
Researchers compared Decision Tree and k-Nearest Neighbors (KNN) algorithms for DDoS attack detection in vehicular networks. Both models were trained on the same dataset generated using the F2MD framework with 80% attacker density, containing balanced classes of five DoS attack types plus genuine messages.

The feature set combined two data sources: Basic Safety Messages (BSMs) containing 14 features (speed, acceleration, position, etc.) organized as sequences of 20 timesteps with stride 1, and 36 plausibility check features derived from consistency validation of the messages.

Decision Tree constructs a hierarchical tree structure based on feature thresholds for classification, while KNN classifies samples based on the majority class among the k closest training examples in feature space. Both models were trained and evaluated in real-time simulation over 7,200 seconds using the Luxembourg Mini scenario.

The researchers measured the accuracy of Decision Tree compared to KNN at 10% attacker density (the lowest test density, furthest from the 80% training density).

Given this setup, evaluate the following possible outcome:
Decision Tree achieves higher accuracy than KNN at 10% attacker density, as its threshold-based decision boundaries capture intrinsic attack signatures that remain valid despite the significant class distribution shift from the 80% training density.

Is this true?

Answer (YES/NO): YES